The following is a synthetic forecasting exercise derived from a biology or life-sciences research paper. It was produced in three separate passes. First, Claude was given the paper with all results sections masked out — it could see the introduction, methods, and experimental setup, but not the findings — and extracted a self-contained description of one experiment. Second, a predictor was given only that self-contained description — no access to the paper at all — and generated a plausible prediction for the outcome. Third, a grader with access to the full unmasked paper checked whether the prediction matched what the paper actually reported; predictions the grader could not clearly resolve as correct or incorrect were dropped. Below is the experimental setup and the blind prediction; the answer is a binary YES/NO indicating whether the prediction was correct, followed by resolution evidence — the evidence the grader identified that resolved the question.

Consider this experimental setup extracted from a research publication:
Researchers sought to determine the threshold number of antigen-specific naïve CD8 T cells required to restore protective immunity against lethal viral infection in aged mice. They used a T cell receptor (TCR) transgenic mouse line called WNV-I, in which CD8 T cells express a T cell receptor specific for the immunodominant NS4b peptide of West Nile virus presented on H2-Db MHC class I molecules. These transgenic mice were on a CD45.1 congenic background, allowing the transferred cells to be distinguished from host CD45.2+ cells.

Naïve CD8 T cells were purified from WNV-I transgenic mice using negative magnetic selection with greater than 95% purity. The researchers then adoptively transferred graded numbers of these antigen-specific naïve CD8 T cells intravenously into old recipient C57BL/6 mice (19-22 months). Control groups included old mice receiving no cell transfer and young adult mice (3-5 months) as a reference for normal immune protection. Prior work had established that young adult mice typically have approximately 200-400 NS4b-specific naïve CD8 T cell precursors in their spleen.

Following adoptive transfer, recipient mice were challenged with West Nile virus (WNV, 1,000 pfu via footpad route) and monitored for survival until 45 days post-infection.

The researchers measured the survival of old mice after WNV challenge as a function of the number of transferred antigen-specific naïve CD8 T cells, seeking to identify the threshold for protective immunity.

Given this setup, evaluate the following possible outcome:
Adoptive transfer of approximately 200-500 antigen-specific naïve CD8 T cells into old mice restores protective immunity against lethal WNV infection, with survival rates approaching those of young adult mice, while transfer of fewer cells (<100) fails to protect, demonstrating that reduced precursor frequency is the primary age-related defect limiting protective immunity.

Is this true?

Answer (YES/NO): NO